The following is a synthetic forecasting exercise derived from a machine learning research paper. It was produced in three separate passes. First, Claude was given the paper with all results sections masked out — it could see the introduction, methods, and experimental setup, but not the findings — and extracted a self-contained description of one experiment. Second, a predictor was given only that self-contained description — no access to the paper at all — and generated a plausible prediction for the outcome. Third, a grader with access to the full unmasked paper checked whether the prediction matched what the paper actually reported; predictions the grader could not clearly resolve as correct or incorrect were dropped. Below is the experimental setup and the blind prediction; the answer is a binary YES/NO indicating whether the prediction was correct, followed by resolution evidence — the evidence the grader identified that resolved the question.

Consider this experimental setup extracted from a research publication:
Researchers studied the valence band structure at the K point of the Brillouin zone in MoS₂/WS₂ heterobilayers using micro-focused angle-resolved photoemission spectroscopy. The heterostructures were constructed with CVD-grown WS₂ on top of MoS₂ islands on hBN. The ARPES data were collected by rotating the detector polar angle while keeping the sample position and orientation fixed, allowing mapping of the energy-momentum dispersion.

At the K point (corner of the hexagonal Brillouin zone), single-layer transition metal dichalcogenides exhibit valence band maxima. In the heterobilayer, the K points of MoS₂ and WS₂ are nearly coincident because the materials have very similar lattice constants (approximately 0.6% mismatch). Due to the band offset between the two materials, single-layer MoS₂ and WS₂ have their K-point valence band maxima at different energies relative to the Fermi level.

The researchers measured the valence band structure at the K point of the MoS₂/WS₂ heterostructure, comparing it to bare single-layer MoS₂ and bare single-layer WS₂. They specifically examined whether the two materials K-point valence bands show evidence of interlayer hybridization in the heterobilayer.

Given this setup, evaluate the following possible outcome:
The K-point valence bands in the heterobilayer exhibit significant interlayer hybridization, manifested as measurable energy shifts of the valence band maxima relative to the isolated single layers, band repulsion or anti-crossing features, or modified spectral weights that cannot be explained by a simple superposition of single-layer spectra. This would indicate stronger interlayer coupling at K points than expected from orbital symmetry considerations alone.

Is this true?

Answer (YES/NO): NO